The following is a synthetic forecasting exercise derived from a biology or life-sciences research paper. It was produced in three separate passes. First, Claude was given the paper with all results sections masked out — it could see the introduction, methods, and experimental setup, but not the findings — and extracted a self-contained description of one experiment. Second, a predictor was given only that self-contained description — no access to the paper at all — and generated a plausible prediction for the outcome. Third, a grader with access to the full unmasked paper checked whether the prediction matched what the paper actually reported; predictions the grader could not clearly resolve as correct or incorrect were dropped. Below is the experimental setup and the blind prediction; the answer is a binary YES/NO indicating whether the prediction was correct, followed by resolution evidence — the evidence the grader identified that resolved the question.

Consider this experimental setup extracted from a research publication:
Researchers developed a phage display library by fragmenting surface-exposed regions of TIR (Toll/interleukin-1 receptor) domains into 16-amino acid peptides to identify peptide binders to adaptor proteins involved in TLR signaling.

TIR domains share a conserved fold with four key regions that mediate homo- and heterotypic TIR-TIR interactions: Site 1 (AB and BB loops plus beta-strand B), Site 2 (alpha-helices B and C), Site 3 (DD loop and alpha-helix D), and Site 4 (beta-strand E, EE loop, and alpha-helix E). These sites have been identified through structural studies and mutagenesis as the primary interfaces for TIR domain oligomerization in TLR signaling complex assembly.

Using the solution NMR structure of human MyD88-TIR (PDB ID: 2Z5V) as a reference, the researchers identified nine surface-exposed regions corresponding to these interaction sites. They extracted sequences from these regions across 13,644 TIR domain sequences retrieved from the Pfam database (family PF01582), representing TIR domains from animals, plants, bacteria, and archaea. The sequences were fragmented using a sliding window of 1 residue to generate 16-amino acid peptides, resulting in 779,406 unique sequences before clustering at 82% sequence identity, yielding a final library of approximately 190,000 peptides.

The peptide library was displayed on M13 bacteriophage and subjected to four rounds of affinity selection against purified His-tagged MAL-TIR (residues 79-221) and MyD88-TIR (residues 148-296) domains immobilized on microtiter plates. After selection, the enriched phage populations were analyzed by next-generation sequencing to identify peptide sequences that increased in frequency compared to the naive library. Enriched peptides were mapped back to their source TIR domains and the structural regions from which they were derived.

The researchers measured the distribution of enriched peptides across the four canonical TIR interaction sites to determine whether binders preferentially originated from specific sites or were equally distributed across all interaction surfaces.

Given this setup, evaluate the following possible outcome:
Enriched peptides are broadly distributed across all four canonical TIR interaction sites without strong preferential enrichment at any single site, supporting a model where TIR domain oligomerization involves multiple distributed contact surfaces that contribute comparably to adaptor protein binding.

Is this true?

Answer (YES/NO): NO